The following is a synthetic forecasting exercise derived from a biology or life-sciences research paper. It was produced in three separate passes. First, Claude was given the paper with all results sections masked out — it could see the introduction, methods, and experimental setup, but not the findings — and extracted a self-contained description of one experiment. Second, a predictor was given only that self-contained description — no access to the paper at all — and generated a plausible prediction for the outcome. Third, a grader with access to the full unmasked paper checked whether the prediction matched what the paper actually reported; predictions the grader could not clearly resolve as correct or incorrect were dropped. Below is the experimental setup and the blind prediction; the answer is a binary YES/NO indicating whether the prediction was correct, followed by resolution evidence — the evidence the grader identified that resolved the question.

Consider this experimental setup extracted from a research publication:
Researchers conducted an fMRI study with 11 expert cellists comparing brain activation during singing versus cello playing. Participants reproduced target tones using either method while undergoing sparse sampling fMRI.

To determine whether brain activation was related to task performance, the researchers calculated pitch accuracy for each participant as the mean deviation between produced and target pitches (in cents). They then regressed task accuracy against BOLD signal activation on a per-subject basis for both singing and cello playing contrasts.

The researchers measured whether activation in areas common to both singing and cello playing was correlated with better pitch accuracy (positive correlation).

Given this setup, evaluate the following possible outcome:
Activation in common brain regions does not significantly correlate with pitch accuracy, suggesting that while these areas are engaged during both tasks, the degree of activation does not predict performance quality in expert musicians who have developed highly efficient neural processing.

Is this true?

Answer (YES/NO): NO